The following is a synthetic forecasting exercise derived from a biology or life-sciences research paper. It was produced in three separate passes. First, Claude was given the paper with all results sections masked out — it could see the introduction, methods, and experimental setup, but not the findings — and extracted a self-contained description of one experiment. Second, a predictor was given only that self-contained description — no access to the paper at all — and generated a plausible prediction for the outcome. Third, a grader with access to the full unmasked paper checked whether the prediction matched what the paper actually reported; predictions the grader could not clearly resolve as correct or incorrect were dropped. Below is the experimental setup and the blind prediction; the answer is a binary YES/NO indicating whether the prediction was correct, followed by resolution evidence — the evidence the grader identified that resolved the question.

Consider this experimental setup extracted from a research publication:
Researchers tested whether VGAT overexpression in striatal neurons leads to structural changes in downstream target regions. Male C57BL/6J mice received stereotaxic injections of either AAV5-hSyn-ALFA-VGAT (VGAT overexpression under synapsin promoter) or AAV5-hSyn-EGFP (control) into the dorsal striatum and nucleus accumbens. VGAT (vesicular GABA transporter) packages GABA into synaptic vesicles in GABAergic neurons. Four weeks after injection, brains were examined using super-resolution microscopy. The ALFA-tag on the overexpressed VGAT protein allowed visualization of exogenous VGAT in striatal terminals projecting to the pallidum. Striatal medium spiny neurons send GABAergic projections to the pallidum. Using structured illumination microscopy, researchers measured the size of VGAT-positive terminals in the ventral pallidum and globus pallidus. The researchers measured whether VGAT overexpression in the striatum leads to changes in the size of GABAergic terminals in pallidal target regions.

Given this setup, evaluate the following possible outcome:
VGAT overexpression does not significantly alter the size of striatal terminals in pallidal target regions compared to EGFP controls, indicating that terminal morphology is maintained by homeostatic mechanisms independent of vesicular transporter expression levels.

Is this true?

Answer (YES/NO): NO